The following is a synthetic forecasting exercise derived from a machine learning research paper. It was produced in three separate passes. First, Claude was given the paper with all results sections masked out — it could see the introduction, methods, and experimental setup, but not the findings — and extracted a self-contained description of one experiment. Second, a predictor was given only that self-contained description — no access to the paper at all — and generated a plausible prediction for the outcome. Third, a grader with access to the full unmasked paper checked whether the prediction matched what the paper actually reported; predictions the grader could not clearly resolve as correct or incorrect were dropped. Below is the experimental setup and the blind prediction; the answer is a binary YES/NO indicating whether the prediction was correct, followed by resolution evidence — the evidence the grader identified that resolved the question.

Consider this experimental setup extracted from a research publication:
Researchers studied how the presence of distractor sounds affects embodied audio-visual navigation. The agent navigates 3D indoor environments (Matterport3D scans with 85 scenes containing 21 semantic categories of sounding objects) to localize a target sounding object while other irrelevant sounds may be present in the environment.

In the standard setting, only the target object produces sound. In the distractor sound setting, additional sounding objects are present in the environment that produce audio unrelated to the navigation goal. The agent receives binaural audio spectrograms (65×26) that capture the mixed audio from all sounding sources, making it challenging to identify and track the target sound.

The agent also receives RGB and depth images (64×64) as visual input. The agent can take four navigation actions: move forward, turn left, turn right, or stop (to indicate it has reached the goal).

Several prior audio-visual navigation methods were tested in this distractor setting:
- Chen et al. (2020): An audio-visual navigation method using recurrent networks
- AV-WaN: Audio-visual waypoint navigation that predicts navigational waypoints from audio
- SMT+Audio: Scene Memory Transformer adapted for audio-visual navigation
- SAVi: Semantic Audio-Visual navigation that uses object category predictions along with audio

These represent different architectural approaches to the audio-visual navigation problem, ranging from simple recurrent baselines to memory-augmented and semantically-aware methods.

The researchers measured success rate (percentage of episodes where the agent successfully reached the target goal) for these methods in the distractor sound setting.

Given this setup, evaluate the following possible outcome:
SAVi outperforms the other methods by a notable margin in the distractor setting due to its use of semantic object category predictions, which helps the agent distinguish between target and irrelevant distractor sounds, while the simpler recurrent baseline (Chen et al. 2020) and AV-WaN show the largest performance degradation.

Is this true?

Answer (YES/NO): NO